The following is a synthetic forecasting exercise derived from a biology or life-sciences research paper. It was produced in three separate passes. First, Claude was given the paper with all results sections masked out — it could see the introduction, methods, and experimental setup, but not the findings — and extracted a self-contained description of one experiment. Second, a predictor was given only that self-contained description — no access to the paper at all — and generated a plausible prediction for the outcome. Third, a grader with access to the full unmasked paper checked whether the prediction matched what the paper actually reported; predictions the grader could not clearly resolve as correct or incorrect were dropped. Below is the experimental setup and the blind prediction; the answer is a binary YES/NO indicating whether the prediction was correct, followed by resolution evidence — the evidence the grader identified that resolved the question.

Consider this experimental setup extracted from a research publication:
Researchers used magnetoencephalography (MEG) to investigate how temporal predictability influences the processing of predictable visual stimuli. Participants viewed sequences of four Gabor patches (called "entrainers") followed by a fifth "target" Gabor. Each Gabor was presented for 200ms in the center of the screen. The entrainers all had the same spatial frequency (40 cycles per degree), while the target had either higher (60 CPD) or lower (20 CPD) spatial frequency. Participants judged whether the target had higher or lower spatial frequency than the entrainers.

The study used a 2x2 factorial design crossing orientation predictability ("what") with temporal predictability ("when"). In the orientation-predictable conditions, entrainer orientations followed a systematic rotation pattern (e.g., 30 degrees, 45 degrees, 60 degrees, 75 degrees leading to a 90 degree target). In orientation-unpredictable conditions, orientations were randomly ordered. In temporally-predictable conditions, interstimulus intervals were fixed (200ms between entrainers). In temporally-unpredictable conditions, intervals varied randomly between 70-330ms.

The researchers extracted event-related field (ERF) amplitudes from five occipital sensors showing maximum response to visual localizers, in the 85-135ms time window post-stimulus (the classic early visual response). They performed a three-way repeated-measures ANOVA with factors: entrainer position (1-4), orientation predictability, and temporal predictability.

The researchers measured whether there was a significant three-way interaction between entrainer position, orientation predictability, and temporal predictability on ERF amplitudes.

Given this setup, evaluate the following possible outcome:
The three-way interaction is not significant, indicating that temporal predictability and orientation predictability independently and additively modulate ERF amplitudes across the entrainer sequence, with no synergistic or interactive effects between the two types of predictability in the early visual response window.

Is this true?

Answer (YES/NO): NO